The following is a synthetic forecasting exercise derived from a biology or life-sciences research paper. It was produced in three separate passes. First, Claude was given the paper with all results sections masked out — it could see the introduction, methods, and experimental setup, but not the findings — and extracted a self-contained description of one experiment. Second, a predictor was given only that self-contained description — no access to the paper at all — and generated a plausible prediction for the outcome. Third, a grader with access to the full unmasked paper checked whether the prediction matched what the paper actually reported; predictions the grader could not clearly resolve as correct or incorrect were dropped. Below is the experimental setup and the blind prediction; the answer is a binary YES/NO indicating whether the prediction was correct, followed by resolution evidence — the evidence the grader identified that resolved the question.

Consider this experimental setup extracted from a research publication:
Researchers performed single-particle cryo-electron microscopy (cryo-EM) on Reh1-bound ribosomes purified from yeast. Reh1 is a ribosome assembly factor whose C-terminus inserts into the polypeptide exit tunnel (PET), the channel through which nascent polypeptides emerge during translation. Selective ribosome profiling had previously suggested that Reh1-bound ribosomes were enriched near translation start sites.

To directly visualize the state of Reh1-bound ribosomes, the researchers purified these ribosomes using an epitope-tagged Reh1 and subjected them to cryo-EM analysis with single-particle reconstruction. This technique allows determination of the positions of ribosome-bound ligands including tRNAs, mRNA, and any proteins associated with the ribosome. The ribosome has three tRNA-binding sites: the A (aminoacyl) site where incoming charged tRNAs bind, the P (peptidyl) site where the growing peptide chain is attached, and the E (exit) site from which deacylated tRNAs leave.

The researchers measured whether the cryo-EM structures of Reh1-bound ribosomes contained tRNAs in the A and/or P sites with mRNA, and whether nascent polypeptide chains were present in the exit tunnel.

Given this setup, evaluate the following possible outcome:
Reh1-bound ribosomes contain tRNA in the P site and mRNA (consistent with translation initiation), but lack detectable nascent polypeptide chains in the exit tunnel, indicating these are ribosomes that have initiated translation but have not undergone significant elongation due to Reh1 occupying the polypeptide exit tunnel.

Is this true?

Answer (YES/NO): NO